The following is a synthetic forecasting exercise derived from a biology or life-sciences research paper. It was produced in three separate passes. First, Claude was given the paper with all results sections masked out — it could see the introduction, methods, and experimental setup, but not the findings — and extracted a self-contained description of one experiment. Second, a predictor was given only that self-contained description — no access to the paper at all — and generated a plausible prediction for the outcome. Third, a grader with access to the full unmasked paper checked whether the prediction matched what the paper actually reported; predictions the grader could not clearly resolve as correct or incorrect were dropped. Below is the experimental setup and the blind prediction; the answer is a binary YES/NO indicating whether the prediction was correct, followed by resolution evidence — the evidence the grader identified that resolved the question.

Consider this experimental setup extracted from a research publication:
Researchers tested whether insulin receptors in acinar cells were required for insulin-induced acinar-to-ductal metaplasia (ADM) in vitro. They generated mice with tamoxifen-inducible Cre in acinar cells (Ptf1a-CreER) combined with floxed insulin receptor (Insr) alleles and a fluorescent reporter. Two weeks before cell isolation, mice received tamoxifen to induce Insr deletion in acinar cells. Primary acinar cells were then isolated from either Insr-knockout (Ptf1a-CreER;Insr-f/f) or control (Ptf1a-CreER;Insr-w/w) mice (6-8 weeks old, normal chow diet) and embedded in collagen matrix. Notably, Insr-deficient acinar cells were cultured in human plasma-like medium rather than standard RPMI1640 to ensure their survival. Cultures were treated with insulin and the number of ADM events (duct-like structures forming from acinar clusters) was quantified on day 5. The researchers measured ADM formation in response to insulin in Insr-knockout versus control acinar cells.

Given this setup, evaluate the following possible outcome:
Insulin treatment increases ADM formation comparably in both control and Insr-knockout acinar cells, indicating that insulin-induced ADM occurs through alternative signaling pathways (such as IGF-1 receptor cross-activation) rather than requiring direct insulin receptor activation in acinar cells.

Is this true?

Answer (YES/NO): NO